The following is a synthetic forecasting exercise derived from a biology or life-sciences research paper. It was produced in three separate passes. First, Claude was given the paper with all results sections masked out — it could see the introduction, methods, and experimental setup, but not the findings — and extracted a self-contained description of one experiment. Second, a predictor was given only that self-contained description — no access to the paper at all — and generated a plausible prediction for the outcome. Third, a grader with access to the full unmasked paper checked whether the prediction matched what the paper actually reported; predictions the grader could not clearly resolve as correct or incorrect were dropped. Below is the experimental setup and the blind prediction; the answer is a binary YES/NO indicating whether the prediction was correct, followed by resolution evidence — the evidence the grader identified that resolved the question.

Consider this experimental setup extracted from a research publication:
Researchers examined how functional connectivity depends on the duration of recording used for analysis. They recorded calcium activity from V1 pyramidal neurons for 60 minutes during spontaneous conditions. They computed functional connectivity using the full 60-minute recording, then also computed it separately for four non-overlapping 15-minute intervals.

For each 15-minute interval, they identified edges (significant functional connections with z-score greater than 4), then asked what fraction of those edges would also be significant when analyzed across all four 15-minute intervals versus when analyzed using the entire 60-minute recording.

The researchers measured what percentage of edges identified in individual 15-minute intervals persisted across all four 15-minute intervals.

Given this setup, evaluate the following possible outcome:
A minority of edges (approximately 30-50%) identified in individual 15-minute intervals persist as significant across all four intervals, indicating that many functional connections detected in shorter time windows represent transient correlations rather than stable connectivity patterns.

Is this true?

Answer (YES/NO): NO